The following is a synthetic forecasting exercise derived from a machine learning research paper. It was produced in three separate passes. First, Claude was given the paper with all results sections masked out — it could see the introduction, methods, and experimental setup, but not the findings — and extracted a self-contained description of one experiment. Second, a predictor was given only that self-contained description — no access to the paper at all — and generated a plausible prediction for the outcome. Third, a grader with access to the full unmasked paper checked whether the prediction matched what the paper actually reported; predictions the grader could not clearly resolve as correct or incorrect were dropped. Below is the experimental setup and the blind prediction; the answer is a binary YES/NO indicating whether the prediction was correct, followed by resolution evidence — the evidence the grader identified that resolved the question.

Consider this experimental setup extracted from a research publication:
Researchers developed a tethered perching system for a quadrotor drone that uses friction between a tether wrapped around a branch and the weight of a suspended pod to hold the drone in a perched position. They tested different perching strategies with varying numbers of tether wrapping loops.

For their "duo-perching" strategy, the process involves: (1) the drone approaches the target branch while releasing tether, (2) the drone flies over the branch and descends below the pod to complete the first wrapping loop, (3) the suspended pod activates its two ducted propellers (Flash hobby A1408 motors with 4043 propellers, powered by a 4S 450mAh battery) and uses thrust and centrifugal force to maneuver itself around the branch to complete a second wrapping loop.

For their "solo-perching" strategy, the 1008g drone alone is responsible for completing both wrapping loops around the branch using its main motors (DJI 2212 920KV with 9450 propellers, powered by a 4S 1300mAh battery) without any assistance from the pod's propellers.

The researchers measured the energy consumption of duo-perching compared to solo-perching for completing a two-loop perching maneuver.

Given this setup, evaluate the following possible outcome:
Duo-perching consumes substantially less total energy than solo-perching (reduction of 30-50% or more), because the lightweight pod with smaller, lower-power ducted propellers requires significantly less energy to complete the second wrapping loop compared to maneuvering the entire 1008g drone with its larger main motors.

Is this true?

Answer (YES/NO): YES